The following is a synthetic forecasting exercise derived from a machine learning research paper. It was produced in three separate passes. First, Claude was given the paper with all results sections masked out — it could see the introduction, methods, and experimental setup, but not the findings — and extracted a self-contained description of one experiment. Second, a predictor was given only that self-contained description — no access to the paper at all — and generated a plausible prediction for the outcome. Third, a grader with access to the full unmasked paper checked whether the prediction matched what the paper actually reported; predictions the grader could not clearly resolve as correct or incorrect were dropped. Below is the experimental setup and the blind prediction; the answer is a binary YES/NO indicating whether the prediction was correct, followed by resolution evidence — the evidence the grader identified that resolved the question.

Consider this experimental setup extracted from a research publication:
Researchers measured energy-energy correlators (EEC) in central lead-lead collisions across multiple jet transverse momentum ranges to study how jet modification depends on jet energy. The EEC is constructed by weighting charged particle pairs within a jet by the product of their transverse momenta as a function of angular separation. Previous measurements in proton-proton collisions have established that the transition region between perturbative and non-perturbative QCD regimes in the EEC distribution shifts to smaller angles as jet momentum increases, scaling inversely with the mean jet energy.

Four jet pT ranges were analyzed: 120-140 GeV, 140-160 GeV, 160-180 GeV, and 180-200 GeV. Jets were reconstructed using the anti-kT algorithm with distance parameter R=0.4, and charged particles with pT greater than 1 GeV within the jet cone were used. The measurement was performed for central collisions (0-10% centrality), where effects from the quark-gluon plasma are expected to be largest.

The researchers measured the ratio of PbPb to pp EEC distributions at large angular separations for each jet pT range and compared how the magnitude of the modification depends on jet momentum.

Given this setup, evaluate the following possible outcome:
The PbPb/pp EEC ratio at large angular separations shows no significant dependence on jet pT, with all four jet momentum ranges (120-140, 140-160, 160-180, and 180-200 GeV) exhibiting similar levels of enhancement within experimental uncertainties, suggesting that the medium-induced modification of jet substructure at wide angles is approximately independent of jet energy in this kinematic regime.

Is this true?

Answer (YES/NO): NO